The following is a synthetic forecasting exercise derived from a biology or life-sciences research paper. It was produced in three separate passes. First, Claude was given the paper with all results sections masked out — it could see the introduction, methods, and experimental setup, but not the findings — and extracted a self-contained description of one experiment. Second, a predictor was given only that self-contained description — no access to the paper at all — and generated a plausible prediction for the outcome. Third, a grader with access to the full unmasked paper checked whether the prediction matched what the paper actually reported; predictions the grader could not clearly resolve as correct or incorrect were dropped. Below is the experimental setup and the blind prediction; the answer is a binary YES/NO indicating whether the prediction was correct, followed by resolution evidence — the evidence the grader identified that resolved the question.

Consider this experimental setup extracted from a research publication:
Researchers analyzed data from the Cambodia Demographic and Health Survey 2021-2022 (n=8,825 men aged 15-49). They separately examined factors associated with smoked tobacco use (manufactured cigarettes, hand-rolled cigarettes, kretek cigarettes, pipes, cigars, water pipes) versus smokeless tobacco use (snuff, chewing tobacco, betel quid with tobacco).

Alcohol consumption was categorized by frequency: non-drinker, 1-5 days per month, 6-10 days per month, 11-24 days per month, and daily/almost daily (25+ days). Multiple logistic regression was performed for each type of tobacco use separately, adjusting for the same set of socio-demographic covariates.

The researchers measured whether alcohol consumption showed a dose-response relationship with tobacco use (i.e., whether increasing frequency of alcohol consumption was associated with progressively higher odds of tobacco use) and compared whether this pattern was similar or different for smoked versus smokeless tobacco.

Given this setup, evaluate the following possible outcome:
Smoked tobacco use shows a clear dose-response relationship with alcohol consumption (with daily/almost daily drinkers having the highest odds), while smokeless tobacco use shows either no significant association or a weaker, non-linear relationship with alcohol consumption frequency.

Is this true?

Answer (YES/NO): YES